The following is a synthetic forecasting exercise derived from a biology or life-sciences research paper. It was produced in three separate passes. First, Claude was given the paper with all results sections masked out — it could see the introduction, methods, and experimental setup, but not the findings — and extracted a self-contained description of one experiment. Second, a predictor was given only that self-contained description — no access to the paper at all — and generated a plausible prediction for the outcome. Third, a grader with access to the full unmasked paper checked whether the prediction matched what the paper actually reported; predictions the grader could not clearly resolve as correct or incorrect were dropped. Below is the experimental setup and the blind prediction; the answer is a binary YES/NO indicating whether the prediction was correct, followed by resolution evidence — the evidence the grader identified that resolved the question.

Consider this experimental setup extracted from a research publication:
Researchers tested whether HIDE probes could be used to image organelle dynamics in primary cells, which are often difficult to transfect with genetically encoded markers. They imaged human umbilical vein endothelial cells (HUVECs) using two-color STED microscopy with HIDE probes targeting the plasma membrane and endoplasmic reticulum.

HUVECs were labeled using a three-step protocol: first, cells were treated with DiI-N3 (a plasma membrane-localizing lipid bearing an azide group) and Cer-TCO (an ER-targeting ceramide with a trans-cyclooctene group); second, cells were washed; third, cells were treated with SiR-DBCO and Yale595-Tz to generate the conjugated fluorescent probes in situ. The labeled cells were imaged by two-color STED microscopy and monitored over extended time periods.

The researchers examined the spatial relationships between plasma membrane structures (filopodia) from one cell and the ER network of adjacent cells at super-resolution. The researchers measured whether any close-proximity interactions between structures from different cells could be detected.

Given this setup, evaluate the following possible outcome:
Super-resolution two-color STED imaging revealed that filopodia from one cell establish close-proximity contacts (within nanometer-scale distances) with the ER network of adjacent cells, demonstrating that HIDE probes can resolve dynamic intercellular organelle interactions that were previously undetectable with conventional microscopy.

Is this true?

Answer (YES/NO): YES